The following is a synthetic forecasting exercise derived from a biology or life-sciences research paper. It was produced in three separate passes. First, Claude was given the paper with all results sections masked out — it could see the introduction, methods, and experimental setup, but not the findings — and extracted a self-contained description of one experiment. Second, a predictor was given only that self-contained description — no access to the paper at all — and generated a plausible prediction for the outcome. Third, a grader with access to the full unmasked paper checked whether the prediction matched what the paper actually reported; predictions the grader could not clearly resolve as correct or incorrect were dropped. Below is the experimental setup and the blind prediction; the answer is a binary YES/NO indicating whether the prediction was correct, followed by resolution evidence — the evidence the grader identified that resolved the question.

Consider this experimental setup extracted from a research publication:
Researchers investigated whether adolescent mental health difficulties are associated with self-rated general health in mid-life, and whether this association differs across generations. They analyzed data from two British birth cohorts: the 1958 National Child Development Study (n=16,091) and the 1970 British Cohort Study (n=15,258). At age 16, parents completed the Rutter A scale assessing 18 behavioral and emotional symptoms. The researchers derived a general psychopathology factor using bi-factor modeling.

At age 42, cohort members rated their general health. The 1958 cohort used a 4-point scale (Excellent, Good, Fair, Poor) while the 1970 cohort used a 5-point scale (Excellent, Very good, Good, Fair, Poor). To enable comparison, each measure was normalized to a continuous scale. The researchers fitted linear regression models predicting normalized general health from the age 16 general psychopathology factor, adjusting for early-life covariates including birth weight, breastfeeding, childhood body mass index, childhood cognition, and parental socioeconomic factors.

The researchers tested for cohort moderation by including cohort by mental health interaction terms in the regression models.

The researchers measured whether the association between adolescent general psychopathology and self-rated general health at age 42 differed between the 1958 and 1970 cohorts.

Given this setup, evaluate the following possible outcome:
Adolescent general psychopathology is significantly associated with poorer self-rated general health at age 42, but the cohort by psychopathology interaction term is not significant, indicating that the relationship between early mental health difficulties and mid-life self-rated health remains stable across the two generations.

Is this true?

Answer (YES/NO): NO